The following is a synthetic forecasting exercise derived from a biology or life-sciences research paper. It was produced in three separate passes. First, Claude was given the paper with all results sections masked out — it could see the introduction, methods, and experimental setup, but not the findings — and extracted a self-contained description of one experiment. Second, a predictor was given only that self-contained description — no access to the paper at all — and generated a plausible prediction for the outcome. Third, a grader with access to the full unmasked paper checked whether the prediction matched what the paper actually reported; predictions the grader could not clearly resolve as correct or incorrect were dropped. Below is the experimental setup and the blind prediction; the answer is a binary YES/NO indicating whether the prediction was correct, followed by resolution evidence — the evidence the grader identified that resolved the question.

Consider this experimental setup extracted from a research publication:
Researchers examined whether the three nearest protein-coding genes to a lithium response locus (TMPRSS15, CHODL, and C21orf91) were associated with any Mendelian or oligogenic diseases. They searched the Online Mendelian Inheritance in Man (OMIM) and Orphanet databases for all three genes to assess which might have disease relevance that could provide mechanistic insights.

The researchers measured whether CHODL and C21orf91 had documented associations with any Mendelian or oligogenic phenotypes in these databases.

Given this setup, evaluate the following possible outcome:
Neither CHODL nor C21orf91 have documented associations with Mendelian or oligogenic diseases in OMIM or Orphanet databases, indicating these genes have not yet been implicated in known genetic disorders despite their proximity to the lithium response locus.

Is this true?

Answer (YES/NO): YES